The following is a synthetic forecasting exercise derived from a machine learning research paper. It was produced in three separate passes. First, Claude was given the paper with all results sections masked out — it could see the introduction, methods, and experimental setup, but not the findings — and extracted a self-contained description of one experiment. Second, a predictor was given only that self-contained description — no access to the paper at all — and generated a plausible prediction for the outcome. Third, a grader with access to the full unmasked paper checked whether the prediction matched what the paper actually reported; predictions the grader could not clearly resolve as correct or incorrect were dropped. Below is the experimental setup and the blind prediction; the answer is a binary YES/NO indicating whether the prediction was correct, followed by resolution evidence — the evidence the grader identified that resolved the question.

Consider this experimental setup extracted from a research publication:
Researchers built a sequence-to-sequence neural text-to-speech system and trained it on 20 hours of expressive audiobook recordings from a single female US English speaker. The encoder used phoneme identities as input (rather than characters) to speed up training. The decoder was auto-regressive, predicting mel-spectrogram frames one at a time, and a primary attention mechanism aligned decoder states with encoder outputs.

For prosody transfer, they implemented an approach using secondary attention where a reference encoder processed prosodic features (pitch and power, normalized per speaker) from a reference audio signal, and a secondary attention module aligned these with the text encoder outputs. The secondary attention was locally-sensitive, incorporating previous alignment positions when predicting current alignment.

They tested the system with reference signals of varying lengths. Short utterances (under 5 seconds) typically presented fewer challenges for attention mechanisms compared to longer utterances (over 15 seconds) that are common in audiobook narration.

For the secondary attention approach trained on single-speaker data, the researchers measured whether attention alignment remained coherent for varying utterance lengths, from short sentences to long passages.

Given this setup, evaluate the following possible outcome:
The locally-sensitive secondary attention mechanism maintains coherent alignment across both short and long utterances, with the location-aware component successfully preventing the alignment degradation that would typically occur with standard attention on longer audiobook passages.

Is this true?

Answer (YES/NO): NO